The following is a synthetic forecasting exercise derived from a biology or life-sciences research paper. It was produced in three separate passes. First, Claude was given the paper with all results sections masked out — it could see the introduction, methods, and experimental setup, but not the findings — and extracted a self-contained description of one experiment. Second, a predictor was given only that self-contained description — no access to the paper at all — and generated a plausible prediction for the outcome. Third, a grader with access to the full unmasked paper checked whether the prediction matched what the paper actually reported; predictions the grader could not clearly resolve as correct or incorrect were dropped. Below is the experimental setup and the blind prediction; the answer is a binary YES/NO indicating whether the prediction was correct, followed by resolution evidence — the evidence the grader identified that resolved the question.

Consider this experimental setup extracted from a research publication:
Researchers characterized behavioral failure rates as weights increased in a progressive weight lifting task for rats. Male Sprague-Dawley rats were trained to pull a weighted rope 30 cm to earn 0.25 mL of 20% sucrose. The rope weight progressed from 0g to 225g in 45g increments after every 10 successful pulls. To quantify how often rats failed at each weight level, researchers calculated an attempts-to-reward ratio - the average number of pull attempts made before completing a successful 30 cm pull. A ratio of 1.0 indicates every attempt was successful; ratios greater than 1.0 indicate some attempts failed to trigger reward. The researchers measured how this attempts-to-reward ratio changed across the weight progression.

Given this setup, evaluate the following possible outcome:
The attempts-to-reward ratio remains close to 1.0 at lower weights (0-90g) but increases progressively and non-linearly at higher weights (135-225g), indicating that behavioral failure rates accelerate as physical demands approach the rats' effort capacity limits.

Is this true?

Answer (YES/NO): NO